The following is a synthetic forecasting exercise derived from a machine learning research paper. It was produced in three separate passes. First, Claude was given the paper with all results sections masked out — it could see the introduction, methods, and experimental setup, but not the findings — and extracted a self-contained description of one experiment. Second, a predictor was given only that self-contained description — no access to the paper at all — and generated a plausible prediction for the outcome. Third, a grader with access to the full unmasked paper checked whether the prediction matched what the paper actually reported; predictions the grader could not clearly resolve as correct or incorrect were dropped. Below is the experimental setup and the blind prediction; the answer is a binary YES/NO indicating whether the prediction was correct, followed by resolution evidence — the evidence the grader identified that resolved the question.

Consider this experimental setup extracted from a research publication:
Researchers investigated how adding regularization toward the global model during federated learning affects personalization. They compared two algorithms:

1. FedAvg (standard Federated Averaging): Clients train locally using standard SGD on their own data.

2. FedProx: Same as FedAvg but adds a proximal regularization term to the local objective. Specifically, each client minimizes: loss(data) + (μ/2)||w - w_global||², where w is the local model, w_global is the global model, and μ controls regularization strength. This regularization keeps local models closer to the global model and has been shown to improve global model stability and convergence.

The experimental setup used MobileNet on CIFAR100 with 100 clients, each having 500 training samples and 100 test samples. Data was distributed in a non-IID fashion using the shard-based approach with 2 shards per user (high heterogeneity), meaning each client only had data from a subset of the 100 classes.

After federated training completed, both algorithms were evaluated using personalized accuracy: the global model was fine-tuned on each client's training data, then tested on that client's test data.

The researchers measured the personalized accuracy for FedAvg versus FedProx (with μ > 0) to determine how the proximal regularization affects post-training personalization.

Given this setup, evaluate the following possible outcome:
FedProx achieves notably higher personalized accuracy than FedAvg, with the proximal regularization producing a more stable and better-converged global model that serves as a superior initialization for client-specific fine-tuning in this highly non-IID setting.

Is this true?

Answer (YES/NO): NO